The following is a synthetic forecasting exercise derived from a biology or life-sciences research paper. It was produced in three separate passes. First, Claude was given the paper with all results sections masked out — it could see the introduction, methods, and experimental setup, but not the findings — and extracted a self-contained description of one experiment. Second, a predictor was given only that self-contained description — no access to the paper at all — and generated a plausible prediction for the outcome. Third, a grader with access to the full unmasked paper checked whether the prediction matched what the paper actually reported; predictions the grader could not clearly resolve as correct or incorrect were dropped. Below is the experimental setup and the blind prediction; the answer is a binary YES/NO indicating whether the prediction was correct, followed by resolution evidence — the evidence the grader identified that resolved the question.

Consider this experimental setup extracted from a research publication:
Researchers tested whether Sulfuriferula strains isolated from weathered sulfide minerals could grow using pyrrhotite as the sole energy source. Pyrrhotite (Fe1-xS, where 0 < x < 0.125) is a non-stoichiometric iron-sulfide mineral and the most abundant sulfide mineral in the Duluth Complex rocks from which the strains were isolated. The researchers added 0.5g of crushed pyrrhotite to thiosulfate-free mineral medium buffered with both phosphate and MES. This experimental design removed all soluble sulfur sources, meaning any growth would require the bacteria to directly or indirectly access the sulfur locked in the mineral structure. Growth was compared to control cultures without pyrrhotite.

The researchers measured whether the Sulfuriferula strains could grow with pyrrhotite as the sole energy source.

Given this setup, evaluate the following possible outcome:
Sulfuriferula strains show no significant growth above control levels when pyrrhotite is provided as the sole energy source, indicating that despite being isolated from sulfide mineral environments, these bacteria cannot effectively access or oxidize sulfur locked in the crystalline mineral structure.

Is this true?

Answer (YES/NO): NO